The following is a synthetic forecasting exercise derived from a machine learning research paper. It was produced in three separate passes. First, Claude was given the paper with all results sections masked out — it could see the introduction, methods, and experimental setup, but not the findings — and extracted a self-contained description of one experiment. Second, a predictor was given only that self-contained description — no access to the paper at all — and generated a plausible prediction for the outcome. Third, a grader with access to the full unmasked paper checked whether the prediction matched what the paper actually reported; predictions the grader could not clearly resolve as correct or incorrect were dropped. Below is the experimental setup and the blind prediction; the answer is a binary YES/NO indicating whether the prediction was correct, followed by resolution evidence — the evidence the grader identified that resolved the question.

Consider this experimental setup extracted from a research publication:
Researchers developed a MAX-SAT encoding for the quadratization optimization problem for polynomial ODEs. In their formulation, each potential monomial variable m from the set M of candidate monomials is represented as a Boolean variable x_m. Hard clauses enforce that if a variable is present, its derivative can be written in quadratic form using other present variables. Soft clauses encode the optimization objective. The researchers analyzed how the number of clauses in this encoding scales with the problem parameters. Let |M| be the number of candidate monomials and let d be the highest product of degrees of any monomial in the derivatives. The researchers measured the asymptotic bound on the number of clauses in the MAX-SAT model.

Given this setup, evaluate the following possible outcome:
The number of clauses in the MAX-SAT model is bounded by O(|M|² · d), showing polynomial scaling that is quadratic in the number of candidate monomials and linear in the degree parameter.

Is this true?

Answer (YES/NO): NO